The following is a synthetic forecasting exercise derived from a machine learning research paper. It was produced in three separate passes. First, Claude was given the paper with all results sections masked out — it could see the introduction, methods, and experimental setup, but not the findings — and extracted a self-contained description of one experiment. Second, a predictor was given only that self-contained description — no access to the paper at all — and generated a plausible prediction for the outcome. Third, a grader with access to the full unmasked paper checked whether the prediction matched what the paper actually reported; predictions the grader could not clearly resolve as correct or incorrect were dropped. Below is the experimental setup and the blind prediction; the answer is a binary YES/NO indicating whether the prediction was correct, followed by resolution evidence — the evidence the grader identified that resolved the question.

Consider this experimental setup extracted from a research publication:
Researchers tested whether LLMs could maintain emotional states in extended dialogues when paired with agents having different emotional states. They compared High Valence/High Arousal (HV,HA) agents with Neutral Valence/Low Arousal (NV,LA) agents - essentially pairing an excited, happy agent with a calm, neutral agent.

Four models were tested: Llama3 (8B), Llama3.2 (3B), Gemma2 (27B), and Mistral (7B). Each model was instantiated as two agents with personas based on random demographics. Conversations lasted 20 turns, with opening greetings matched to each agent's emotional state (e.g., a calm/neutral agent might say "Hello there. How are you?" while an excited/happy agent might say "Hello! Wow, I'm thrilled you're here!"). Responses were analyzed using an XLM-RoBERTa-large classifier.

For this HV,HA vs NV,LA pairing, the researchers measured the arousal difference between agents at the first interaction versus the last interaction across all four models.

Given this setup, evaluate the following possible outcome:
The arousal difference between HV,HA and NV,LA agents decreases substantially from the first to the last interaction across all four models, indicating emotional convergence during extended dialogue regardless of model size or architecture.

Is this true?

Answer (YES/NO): YES